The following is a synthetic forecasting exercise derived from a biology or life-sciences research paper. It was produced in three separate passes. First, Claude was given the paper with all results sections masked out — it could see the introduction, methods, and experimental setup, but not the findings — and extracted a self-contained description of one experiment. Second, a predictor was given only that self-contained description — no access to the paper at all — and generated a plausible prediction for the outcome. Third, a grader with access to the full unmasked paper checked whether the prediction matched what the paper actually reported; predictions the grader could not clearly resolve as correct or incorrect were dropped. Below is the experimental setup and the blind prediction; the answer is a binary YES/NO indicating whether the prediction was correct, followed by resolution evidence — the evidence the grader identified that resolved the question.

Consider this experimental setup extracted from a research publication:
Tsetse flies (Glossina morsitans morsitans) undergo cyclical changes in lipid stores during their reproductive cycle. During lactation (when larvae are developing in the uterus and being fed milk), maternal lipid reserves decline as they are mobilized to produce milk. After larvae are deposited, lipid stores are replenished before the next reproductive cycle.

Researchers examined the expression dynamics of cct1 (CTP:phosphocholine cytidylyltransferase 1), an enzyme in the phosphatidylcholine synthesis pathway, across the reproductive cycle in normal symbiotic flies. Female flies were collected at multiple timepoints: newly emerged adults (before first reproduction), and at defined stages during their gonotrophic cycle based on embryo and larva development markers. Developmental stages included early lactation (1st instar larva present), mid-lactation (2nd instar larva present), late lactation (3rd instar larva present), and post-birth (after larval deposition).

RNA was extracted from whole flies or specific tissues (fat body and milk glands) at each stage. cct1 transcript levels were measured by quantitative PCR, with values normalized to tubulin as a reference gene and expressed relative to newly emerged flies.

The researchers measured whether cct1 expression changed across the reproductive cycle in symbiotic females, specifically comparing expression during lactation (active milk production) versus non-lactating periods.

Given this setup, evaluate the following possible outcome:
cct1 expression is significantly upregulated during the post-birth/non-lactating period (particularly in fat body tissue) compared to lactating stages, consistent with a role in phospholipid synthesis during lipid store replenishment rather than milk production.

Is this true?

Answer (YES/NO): NO